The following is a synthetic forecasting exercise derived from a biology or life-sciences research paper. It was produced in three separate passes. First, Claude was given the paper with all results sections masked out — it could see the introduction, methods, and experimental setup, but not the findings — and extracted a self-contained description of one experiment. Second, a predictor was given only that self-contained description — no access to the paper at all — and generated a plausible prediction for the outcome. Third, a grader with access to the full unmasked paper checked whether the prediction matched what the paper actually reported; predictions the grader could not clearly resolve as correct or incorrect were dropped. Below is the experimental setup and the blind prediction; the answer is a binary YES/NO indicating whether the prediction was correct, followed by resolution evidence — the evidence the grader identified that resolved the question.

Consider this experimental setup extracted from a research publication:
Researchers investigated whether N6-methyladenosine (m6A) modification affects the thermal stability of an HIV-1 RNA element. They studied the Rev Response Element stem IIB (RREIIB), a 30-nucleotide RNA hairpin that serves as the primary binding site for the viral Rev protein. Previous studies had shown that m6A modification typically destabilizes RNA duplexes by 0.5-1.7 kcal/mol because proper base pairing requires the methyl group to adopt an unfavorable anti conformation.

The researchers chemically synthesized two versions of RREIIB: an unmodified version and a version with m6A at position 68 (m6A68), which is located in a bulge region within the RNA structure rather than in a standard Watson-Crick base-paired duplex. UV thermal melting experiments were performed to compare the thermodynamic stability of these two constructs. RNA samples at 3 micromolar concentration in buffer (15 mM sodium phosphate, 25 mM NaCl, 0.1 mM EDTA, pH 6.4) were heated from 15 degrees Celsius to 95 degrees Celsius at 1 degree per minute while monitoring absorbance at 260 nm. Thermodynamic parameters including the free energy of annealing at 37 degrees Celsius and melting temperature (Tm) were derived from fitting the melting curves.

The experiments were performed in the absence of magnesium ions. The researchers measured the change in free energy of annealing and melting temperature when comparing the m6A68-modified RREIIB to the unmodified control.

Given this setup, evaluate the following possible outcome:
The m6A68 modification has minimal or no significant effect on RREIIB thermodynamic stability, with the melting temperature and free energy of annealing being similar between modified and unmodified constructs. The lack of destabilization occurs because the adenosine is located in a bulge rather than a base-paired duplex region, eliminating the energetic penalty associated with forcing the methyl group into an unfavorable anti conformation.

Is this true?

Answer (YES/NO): NO